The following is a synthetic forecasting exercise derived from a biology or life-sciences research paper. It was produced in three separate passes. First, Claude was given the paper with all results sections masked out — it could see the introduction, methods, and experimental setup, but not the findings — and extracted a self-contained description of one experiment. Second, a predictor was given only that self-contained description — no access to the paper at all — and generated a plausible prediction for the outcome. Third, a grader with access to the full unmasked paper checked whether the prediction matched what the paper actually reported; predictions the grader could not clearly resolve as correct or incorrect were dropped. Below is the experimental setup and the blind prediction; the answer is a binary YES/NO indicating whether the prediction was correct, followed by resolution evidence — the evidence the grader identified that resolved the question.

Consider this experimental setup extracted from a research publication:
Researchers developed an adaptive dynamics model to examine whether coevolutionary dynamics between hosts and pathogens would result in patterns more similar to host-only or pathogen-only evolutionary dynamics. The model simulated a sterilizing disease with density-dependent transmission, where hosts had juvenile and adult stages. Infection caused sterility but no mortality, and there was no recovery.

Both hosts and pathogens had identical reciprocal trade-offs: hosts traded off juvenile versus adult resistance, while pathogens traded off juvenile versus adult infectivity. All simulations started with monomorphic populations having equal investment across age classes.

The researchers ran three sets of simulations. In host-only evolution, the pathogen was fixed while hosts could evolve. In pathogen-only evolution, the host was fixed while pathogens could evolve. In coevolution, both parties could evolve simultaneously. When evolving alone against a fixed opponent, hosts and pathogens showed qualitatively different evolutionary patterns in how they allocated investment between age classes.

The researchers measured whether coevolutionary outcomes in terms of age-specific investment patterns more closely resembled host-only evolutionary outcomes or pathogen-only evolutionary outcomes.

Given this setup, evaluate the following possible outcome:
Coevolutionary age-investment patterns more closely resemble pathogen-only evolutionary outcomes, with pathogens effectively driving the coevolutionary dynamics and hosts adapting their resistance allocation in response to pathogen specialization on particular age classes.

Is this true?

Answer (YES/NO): YES